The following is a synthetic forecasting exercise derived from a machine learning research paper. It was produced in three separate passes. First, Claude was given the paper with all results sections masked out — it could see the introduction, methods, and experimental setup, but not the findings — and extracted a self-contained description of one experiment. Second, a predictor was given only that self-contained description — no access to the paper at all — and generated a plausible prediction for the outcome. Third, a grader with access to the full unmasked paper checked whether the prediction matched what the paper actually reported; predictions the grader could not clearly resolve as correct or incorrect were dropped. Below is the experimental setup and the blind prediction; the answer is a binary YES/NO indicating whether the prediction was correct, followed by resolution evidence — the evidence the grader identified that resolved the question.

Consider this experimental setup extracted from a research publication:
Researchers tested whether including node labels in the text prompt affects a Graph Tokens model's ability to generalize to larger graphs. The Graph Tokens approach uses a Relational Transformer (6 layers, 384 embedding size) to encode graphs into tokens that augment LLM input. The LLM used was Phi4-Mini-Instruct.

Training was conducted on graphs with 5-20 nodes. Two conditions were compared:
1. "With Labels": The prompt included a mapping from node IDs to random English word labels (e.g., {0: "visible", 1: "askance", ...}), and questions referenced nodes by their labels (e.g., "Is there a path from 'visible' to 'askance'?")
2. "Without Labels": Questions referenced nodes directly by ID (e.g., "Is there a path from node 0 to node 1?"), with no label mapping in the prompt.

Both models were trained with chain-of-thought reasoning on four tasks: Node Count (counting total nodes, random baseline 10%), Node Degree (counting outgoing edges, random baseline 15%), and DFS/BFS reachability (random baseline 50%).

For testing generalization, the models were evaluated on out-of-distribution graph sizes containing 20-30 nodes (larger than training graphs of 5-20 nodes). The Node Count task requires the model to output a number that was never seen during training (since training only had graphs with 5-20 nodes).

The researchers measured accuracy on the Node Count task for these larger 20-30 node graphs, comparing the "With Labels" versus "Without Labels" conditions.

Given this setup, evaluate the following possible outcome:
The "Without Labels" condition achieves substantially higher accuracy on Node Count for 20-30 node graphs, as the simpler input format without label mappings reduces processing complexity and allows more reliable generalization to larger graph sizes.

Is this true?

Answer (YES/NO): NO